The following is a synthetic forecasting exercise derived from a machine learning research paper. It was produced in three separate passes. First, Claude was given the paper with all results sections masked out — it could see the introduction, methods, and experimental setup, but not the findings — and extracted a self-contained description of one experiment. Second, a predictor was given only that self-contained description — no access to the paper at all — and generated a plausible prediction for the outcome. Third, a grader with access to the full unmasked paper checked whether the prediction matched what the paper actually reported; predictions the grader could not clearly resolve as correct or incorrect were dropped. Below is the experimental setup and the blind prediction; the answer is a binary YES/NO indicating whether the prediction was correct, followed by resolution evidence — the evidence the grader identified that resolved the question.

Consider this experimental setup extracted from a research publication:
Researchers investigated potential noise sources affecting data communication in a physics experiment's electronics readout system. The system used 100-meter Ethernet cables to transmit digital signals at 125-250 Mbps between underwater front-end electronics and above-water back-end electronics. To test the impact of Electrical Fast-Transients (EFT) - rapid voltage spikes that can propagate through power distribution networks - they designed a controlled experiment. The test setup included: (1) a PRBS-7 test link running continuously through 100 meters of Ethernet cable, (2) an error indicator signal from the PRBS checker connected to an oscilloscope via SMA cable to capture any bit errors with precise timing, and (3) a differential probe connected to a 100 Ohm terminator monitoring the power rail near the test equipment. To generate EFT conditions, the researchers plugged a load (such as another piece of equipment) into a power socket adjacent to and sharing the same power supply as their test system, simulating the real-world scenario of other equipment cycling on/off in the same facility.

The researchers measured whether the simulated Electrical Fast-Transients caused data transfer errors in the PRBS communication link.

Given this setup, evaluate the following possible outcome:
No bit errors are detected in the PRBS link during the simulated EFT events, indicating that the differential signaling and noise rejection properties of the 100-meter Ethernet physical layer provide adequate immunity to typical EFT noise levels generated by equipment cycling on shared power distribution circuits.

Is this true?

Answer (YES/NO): NO